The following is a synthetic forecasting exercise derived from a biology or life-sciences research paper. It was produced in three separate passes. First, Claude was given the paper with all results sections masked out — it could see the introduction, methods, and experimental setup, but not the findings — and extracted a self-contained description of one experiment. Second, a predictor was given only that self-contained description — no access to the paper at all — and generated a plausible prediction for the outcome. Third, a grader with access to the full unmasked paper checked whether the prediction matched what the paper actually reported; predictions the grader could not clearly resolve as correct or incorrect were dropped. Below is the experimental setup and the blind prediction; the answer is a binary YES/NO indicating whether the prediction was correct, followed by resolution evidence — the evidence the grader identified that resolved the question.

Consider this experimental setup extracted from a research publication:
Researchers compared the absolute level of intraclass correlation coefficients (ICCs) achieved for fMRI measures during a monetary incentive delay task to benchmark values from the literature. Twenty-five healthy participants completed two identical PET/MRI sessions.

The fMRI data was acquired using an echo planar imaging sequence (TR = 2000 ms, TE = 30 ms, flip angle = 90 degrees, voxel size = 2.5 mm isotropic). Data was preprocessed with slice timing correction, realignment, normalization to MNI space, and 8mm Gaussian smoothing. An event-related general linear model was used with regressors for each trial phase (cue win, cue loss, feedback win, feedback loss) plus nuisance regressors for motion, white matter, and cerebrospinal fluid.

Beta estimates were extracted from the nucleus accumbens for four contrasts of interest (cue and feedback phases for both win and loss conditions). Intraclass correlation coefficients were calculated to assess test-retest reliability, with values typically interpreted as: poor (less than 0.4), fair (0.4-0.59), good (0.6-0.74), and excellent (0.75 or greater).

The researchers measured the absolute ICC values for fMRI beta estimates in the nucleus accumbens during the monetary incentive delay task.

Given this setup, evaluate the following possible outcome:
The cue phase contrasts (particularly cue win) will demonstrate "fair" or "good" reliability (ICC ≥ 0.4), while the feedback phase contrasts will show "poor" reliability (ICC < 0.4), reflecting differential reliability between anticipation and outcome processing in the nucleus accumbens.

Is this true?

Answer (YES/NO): NO